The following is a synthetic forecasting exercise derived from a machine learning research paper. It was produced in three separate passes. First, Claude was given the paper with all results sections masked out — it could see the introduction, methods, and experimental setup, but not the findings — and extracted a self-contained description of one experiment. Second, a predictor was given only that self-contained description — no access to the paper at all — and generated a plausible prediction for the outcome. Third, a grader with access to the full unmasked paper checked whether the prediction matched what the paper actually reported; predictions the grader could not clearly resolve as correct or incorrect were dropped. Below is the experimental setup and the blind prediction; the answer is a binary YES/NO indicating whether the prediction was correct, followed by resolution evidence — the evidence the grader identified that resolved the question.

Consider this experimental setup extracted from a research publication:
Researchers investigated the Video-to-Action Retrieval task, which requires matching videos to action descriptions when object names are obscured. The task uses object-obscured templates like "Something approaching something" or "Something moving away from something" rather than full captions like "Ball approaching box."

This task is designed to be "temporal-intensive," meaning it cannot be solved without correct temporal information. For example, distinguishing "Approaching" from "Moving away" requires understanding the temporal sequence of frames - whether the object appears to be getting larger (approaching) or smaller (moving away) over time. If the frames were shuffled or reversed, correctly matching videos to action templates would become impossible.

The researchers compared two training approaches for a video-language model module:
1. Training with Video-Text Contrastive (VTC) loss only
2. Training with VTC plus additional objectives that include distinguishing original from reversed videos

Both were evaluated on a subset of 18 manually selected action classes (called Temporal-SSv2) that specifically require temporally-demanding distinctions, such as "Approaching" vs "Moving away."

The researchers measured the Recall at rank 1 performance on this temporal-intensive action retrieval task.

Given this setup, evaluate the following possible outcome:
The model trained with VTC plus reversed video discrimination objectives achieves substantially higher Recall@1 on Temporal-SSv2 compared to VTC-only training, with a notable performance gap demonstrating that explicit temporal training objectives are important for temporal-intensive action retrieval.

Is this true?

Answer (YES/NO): YES